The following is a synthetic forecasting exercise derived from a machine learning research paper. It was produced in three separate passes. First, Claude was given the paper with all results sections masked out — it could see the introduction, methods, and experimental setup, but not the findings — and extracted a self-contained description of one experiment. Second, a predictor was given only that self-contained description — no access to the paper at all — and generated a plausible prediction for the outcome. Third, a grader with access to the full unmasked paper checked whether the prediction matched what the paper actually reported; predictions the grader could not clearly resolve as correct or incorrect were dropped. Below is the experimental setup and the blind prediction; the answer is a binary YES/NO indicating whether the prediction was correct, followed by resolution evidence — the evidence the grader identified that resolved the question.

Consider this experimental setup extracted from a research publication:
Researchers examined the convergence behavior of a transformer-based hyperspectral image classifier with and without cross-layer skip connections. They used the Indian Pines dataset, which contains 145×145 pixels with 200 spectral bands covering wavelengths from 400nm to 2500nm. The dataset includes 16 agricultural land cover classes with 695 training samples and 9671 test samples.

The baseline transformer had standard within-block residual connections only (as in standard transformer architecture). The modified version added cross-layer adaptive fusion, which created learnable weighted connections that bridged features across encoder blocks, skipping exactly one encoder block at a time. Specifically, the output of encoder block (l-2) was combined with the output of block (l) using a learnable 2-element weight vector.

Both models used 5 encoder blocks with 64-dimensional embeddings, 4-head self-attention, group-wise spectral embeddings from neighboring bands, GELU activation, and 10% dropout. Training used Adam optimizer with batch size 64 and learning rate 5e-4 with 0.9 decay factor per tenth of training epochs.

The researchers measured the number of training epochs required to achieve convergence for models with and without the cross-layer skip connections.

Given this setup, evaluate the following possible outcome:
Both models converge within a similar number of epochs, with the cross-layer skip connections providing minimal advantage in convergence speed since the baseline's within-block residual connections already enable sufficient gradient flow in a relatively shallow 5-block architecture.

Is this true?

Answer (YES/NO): NO